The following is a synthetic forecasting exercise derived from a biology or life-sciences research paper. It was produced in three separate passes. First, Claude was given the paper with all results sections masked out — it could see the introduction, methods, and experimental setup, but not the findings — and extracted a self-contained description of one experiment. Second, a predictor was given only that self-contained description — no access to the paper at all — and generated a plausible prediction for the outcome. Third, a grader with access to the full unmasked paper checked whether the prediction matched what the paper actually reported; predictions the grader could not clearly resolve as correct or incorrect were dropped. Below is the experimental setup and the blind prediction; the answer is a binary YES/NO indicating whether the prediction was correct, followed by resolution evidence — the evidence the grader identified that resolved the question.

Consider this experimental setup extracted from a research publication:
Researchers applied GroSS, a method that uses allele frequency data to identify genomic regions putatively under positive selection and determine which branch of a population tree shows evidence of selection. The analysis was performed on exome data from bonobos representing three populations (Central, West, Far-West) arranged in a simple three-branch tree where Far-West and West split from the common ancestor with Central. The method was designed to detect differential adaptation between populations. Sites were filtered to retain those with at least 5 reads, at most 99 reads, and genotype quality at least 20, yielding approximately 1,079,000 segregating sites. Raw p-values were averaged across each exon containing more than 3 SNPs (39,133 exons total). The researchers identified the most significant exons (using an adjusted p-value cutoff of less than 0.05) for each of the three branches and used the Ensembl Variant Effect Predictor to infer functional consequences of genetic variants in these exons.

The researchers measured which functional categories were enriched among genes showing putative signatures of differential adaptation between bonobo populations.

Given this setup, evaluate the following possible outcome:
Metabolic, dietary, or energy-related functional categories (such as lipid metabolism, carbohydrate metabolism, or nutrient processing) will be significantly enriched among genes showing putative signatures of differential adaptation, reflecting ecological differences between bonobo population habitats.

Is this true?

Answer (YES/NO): YES